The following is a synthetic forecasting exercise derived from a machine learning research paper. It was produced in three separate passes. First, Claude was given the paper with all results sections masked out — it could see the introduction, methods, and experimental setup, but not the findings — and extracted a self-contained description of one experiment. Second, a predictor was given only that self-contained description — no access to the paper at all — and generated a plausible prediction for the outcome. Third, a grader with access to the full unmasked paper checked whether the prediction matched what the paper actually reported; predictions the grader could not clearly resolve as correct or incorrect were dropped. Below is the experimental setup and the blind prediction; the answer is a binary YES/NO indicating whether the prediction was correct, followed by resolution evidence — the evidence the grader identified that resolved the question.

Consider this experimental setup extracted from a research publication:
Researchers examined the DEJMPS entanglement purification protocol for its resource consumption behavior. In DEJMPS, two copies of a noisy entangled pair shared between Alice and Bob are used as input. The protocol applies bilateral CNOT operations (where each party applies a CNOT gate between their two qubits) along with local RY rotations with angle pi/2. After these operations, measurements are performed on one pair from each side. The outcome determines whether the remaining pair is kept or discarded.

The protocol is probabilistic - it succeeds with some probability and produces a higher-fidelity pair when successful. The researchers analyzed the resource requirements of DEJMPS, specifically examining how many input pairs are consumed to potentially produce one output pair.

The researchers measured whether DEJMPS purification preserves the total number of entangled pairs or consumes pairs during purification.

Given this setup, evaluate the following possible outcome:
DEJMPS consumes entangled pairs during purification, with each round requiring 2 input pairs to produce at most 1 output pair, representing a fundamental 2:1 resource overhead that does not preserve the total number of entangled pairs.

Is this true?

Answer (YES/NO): YES